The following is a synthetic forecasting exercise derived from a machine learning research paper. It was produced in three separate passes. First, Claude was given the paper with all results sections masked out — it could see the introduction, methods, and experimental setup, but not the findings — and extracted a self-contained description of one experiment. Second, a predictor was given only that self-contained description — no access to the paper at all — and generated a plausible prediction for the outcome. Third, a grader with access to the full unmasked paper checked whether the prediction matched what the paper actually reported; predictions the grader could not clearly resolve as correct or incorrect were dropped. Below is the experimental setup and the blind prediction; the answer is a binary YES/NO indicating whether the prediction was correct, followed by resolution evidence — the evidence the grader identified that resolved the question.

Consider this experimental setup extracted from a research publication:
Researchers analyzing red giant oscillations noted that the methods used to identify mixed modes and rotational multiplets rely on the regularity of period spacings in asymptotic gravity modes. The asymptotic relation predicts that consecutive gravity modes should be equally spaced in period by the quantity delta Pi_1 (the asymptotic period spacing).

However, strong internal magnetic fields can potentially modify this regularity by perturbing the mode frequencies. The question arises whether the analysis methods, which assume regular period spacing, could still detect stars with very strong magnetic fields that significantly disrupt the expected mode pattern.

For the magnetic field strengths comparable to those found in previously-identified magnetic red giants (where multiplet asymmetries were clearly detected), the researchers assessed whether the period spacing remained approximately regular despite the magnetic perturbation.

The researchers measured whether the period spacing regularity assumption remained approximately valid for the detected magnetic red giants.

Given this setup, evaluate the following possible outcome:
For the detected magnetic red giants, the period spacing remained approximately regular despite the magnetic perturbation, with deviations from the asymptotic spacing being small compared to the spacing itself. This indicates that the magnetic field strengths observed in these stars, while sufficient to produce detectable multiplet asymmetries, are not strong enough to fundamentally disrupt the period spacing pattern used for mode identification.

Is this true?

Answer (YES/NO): YES